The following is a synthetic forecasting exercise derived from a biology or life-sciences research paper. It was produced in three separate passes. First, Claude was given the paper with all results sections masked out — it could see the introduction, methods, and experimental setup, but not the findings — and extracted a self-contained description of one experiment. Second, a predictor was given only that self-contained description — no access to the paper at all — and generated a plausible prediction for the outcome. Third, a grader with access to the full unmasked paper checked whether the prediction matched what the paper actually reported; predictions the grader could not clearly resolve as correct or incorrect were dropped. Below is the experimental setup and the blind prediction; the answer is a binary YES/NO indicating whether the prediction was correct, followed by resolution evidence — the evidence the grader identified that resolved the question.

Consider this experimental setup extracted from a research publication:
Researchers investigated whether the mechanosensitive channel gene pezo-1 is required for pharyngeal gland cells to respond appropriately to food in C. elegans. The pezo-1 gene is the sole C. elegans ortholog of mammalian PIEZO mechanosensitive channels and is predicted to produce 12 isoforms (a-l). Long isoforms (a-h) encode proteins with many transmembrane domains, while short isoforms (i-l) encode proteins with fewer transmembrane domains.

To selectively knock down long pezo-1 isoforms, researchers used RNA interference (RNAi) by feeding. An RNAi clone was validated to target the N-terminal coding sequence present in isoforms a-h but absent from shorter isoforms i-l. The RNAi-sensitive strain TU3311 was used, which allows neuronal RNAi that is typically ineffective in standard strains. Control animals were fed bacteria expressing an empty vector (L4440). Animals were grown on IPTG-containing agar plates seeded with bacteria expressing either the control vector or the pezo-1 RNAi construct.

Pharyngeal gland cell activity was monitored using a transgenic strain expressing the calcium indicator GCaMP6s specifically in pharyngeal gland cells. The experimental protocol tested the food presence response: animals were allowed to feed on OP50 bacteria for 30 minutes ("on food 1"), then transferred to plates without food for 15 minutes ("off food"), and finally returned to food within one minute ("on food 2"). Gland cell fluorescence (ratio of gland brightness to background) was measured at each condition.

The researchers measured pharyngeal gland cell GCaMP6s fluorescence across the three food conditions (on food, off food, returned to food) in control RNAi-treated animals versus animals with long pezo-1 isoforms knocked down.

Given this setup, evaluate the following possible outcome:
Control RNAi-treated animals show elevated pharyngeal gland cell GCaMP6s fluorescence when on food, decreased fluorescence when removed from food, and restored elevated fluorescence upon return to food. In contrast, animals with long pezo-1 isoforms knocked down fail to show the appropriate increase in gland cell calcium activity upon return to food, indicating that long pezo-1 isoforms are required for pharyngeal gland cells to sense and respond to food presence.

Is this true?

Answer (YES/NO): NO